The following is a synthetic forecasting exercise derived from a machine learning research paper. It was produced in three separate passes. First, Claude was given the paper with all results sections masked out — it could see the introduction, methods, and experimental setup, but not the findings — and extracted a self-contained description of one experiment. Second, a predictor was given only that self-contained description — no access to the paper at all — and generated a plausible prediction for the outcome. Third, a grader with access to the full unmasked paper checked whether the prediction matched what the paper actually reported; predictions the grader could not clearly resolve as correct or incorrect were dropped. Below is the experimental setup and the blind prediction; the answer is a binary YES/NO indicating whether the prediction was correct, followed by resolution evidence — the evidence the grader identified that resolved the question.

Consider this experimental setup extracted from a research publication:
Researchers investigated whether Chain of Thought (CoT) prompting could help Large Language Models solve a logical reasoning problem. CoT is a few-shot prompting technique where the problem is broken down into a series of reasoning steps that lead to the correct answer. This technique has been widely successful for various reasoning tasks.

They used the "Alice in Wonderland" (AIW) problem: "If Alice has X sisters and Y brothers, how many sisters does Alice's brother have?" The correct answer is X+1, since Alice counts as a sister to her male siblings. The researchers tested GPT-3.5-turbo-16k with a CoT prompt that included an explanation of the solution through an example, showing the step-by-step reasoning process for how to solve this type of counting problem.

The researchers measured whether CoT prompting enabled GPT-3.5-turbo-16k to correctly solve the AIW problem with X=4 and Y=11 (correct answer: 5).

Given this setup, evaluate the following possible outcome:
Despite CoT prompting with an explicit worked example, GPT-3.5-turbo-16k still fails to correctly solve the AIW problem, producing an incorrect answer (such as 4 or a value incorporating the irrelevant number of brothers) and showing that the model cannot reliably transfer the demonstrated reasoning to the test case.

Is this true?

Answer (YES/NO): YES